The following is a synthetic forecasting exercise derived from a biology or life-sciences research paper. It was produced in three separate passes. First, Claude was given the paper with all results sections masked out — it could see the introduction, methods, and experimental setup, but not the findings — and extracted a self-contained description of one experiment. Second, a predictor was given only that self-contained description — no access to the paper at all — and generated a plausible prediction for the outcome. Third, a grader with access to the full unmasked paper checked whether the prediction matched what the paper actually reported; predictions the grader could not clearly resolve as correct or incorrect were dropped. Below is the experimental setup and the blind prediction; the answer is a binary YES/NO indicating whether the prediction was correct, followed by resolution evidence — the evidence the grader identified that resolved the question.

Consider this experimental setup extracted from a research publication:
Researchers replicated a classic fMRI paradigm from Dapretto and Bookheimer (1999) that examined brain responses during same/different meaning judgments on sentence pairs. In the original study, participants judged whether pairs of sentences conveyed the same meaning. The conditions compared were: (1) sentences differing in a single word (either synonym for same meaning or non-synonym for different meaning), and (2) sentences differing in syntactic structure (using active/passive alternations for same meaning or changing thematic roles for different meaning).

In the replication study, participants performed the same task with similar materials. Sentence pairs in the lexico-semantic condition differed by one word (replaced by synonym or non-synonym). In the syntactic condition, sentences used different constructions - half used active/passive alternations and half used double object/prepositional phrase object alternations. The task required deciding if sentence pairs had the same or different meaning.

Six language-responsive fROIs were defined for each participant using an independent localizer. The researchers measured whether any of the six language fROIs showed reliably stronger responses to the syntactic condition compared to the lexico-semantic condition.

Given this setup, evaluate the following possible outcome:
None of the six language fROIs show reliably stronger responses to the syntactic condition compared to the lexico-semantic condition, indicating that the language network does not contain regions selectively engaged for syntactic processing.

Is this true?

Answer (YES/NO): YES